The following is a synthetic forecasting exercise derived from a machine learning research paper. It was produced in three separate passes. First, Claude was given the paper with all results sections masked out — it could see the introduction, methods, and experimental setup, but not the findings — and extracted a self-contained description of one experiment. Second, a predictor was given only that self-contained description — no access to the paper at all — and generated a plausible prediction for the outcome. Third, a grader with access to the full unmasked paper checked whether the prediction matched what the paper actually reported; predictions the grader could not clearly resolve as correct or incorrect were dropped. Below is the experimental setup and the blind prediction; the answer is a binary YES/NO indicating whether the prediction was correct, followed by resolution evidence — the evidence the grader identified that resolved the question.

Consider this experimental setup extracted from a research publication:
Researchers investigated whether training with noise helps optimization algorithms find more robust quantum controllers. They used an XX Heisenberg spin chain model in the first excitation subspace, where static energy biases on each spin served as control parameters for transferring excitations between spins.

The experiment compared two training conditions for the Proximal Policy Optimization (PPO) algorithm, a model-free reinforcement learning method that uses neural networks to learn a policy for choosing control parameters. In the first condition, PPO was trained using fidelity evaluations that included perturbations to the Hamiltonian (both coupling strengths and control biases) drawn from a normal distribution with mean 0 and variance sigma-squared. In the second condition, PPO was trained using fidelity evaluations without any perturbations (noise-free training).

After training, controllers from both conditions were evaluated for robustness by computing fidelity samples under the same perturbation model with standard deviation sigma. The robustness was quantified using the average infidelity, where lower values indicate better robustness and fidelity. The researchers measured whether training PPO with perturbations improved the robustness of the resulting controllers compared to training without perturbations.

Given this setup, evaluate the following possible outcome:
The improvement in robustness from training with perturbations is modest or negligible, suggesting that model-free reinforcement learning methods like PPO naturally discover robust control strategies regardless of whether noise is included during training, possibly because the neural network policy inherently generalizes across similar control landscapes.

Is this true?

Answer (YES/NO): NO